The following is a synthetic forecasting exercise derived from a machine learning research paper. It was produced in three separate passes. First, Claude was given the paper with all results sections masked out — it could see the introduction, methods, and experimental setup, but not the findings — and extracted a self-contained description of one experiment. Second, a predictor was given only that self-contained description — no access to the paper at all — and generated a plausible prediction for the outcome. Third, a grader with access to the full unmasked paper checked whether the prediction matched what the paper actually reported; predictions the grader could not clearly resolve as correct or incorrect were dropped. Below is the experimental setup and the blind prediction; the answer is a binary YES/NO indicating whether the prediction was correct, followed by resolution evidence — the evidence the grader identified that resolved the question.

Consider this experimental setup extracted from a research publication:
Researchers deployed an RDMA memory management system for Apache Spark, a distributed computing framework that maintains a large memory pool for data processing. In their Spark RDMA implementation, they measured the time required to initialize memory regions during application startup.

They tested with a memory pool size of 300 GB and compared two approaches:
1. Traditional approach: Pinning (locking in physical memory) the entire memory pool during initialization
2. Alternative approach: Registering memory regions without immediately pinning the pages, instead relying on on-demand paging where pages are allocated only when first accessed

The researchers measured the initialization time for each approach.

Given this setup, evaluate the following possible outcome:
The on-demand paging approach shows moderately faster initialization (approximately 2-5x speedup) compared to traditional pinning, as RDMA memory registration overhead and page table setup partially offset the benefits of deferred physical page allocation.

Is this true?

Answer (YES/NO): NO